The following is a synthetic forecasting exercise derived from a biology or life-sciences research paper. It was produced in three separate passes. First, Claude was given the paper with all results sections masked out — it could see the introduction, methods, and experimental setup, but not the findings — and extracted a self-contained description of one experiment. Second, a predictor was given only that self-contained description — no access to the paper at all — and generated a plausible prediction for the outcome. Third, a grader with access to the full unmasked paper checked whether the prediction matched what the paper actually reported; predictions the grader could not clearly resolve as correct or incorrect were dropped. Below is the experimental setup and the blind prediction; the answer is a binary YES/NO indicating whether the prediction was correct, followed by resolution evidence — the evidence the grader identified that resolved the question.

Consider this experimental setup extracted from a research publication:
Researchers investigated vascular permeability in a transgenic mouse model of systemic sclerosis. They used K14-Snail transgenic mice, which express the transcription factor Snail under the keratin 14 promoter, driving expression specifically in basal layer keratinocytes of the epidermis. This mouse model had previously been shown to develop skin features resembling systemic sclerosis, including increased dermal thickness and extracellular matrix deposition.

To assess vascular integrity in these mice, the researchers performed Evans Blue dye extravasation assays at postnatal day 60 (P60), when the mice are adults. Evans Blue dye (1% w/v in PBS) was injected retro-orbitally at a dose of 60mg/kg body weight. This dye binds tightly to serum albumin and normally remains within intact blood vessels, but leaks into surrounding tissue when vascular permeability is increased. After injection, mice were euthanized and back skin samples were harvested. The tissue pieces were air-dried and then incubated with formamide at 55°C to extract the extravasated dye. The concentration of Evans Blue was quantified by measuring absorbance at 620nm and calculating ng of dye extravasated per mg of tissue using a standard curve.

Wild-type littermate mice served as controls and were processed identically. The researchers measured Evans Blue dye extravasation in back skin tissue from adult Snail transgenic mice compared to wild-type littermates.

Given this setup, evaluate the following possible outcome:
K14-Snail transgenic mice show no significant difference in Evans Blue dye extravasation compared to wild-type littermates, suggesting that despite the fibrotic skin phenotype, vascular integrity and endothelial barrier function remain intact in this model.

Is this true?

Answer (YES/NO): NO